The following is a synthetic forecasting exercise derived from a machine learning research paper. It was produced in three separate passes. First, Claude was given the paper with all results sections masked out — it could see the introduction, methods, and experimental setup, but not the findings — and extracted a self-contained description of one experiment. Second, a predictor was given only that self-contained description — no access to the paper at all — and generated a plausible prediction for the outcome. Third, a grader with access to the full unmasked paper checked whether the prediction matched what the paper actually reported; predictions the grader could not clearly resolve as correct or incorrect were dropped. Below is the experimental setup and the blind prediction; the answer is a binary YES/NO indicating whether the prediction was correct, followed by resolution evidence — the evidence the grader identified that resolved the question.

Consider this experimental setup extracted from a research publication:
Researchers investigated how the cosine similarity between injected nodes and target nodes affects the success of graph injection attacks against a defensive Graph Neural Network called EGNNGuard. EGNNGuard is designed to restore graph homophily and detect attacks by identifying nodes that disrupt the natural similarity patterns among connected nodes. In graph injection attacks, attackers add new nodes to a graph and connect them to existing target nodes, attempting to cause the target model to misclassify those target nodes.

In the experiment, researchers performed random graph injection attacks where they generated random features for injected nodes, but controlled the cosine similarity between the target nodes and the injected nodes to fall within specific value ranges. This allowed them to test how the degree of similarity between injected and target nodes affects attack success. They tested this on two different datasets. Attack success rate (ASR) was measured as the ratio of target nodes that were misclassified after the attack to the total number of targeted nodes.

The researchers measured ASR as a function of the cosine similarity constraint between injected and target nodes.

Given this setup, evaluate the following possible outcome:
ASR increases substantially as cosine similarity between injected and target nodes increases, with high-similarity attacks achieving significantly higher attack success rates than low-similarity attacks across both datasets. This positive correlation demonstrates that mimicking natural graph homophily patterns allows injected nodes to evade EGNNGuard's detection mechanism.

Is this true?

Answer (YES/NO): NO